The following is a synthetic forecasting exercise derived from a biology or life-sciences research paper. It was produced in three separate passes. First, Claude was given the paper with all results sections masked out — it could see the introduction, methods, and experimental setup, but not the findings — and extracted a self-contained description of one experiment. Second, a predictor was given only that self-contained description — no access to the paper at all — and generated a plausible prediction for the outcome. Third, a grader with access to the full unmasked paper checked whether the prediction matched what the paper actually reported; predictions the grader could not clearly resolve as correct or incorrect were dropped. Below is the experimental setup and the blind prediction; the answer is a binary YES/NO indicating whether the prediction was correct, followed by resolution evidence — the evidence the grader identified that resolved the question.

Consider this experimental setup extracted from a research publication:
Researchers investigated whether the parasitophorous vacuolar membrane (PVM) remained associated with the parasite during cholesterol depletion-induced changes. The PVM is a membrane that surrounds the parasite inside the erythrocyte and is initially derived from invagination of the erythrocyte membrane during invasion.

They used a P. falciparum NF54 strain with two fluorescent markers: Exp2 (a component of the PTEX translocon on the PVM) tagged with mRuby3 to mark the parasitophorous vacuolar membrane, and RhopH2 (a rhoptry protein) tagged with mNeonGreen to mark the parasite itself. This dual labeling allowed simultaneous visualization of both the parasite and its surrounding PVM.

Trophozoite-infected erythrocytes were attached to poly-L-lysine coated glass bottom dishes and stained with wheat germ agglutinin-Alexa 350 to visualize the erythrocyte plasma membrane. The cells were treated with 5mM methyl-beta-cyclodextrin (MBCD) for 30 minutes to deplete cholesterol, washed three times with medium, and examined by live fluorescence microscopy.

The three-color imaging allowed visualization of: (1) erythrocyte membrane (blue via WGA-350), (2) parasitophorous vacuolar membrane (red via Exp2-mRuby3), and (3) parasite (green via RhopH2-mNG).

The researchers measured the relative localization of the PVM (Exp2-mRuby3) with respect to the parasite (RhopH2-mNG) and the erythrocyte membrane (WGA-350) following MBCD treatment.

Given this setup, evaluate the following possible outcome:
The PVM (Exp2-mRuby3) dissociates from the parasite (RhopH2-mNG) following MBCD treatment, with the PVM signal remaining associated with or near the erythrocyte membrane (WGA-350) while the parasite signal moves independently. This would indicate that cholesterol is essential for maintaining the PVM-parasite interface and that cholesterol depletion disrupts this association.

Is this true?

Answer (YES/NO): NO